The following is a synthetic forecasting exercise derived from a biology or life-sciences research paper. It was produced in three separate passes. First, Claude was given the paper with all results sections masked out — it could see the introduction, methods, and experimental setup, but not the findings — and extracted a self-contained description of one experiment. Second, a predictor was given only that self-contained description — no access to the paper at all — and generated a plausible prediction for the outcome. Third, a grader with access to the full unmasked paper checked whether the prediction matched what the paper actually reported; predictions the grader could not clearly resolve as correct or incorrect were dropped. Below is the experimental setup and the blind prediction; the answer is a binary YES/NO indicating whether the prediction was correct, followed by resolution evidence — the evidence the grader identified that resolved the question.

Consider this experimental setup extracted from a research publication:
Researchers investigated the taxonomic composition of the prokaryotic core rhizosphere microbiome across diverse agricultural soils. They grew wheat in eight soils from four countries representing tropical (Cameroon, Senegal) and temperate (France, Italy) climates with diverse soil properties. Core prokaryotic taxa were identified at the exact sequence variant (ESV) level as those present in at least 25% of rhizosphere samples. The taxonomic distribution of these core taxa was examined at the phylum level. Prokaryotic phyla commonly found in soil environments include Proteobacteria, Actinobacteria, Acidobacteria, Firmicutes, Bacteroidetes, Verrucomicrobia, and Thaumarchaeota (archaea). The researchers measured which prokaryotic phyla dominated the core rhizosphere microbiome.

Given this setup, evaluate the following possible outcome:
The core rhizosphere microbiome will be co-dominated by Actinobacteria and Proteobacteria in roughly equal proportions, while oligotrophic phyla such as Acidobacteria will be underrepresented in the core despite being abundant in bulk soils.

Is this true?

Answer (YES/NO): NO